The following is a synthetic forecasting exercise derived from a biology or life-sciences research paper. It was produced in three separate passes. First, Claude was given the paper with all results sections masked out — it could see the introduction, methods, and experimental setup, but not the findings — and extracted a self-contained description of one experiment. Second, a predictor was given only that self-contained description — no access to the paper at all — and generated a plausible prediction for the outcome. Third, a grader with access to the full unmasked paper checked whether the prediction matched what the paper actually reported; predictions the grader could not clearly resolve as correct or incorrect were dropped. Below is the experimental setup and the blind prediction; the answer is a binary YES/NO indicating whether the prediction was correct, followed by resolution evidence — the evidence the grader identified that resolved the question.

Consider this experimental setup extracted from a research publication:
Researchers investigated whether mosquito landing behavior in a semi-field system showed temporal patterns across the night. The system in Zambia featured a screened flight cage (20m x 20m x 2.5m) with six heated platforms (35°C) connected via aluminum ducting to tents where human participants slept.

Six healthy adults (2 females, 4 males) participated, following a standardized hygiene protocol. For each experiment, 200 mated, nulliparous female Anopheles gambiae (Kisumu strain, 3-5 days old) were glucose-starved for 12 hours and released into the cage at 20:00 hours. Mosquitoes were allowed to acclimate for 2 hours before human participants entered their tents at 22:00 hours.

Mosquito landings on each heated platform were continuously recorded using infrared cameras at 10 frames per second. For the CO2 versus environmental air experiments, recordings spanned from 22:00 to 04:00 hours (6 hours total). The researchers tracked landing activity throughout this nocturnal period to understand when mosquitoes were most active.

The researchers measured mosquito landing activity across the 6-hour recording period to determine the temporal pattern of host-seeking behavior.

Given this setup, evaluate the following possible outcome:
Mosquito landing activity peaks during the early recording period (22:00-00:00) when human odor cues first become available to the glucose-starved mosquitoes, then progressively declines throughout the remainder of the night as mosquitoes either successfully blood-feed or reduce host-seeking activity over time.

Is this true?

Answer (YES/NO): NO